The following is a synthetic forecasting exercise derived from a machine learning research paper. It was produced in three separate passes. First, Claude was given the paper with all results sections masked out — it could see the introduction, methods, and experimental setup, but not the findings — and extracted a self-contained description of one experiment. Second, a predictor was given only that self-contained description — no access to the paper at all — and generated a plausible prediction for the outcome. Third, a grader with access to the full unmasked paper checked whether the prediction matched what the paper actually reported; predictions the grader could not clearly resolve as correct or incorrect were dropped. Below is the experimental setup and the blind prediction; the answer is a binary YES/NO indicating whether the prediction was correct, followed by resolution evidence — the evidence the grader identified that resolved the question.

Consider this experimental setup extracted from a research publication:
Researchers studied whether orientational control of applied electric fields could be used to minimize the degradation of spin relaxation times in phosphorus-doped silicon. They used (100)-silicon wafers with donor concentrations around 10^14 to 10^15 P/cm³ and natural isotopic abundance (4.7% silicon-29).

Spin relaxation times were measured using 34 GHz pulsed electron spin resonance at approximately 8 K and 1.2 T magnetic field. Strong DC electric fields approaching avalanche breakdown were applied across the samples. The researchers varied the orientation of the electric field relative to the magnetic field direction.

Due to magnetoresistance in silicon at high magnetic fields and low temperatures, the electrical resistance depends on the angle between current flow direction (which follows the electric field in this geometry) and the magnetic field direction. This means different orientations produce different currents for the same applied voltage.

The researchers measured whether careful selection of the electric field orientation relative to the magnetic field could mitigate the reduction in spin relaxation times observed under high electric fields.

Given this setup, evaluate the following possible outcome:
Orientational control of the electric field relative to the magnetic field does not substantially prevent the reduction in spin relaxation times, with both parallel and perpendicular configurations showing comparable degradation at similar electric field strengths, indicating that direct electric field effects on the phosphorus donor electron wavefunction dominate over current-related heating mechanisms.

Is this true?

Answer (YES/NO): NO